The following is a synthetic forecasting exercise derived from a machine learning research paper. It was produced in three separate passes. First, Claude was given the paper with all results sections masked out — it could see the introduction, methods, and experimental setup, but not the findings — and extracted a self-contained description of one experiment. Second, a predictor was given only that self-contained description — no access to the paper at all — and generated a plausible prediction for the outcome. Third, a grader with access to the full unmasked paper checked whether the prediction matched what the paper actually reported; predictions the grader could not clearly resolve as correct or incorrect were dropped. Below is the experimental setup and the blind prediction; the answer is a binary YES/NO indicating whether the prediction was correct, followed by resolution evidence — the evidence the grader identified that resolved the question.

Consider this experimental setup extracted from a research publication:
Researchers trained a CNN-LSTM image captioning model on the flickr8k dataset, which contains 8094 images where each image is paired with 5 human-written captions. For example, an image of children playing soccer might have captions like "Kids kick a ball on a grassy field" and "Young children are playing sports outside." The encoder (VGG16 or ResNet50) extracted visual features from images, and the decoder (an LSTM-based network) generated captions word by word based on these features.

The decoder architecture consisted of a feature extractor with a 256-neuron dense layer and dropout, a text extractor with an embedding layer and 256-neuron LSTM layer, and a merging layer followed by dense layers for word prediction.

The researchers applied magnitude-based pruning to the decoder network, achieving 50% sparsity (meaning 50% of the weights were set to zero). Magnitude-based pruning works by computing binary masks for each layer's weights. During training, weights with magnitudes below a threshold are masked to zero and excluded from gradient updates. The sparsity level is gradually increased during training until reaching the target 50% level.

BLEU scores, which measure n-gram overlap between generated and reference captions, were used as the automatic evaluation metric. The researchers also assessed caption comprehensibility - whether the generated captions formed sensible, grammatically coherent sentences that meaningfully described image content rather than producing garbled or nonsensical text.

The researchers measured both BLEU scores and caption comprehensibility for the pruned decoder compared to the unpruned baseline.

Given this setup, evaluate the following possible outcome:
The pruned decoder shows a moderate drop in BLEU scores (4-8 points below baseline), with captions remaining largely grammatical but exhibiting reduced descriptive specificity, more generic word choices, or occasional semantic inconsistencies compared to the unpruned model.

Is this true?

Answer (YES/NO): NO